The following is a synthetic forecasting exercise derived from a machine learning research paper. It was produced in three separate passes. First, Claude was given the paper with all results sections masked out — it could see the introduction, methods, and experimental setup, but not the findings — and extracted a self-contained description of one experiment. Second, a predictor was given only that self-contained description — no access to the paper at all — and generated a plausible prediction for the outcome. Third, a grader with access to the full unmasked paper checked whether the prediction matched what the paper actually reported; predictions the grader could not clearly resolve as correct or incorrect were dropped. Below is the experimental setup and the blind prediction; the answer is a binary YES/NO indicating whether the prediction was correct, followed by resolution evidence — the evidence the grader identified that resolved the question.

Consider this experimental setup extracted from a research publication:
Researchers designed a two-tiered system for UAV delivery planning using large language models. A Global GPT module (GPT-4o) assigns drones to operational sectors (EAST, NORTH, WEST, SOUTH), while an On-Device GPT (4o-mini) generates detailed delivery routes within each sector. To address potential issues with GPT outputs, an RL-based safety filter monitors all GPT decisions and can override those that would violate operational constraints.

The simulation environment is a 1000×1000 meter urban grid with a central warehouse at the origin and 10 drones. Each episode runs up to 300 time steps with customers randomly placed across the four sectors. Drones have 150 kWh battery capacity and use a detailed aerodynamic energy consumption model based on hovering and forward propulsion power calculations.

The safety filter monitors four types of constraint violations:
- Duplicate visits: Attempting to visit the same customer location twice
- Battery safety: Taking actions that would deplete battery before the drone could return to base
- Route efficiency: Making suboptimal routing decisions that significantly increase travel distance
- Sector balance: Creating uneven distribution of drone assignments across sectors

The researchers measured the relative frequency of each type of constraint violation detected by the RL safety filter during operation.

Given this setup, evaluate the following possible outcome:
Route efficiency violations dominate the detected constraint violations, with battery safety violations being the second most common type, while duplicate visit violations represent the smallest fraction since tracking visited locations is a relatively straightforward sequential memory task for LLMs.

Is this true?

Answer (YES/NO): NO